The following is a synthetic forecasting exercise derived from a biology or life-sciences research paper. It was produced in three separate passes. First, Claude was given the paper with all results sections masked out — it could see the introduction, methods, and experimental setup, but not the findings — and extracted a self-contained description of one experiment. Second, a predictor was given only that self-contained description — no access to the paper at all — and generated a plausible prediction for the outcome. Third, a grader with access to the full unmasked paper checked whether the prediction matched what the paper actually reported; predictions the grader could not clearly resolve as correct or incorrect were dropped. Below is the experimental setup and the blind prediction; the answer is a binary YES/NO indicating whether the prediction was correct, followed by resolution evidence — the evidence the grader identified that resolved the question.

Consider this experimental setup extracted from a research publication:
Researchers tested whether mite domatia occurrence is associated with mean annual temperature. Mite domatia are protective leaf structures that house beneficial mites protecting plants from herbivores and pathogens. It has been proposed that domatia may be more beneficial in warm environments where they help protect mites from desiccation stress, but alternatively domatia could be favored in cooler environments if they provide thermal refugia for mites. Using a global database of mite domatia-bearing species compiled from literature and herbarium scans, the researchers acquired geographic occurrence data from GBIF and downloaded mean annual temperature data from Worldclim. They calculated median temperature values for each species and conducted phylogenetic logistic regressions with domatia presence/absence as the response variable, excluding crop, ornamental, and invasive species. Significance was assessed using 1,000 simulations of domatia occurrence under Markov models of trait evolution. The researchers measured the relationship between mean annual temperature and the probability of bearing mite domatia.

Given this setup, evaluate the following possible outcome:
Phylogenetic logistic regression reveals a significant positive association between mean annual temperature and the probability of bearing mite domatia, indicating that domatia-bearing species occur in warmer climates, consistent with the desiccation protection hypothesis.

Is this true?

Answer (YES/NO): NO